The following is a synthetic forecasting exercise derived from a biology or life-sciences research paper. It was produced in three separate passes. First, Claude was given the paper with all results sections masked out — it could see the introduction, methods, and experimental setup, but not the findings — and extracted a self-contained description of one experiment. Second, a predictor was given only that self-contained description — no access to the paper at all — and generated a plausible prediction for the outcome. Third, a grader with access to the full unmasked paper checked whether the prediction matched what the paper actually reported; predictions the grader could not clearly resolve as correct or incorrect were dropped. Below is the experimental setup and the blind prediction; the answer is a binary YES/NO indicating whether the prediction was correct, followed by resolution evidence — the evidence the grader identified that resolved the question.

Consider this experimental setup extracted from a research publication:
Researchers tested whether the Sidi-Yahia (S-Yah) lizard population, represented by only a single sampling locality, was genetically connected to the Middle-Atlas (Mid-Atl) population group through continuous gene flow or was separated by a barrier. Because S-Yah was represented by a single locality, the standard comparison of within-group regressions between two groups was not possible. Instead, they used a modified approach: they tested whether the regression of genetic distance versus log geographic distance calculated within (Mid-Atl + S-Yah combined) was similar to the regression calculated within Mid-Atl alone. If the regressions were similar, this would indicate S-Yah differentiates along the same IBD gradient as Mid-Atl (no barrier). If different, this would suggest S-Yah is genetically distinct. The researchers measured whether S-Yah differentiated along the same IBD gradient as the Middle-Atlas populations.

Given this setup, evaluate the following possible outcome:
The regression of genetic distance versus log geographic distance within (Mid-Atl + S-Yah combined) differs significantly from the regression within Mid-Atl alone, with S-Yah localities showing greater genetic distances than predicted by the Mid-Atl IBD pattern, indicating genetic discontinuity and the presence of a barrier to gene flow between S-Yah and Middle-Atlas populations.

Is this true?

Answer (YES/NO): NO